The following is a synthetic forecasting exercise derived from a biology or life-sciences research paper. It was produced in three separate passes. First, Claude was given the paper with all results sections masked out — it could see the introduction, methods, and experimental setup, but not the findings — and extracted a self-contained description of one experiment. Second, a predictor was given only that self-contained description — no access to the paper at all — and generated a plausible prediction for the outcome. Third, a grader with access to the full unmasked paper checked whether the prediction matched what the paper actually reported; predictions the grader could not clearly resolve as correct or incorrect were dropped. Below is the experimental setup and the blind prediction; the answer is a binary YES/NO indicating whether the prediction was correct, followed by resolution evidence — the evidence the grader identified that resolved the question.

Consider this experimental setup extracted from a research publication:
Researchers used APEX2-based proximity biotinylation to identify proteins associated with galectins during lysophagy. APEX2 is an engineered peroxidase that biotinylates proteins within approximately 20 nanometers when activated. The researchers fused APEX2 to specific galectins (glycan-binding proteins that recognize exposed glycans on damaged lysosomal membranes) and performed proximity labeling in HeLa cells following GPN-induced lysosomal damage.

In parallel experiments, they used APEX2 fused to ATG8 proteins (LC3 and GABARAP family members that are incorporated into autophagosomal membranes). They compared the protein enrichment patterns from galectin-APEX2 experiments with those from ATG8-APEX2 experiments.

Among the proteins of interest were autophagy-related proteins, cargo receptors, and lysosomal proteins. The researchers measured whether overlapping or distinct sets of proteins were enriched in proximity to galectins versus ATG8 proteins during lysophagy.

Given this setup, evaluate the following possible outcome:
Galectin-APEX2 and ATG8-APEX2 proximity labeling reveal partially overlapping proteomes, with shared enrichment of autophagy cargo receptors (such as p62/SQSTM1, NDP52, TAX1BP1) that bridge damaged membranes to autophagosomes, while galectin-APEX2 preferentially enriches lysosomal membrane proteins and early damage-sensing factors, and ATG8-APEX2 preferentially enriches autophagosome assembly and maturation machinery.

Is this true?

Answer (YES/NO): NO